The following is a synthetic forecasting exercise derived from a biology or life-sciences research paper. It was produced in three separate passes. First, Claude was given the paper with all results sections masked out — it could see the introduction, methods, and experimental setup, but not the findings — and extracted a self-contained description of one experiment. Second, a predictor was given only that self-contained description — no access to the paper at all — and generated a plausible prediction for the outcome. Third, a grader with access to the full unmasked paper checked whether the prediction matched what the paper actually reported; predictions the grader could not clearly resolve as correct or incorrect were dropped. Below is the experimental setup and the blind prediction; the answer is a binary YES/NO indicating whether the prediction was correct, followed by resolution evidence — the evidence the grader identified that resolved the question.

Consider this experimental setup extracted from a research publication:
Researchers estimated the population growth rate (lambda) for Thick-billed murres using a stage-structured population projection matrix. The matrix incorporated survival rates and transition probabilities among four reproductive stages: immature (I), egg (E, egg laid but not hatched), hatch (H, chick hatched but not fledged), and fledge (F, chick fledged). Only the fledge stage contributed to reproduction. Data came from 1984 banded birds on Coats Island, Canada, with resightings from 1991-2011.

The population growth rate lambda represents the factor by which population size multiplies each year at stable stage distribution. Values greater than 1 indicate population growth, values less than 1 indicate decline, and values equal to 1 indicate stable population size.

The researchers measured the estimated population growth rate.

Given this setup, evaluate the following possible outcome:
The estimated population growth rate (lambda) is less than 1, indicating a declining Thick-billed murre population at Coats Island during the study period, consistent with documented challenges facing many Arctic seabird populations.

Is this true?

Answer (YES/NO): NO